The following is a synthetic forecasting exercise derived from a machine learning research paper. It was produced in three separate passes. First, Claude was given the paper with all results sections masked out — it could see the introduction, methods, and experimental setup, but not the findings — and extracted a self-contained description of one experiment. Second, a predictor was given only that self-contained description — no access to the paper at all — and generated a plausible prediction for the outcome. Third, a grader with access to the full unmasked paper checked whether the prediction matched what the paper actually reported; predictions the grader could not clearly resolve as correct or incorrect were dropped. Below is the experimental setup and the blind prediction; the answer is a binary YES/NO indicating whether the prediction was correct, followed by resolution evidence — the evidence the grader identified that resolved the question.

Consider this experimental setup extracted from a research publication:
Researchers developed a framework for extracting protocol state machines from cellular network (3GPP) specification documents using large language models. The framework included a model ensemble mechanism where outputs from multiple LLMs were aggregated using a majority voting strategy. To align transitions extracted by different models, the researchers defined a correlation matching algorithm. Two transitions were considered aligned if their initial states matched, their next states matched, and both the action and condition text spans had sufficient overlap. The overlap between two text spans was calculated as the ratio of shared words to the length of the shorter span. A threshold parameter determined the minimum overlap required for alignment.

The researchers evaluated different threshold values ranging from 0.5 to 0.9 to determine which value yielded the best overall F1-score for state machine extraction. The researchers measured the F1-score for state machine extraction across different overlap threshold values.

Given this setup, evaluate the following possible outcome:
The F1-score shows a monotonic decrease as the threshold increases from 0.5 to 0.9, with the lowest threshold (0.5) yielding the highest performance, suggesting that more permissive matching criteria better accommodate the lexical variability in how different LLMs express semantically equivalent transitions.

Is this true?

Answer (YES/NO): NO